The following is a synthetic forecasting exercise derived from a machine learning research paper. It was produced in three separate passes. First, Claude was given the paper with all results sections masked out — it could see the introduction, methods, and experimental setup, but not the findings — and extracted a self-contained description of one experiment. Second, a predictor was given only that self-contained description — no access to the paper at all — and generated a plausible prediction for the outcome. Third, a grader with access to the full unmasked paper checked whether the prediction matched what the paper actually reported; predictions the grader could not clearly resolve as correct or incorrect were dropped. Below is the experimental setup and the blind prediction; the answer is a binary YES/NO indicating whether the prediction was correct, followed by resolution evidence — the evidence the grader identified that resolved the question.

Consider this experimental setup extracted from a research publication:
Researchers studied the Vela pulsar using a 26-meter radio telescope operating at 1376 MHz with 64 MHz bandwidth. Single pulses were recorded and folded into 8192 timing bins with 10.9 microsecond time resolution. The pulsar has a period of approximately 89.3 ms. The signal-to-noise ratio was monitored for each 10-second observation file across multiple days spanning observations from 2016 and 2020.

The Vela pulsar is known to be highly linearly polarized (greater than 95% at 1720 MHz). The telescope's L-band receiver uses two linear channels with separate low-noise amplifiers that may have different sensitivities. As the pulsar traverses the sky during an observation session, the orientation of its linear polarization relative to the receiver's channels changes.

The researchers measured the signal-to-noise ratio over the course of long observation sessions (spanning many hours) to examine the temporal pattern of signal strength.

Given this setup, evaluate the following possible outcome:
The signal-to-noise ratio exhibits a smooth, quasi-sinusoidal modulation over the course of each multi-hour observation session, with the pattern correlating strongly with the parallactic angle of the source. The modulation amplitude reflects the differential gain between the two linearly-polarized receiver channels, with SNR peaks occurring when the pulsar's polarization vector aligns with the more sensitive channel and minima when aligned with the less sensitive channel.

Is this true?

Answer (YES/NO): YES